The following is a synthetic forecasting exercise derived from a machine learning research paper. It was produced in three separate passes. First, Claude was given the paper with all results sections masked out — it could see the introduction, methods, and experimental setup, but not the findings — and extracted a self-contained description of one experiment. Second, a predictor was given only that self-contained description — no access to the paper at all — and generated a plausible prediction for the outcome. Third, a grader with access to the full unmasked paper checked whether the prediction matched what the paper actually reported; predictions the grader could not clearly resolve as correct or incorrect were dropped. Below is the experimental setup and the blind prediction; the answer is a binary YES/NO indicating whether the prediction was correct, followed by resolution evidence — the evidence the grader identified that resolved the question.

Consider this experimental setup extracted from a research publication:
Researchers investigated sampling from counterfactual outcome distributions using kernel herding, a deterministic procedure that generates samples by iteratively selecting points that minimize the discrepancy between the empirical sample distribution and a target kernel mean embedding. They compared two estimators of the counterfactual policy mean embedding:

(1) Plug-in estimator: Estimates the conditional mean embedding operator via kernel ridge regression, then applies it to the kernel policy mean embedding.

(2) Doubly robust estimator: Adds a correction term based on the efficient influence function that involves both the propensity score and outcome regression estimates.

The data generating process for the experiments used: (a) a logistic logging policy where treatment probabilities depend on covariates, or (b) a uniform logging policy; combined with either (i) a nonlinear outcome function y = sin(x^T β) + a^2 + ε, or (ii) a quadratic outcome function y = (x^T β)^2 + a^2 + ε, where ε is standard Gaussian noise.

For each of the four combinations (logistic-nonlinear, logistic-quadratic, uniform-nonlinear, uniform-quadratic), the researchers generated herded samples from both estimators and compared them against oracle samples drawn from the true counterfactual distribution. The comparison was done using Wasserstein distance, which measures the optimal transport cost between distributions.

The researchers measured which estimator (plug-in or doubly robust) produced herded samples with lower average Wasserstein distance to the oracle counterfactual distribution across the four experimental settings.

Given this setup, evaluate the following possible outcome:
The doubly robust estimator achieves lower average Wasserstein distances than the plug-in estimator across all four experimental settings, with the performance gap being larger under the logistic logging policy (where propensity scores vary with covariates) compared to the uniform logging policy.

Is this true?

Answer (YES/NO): NO